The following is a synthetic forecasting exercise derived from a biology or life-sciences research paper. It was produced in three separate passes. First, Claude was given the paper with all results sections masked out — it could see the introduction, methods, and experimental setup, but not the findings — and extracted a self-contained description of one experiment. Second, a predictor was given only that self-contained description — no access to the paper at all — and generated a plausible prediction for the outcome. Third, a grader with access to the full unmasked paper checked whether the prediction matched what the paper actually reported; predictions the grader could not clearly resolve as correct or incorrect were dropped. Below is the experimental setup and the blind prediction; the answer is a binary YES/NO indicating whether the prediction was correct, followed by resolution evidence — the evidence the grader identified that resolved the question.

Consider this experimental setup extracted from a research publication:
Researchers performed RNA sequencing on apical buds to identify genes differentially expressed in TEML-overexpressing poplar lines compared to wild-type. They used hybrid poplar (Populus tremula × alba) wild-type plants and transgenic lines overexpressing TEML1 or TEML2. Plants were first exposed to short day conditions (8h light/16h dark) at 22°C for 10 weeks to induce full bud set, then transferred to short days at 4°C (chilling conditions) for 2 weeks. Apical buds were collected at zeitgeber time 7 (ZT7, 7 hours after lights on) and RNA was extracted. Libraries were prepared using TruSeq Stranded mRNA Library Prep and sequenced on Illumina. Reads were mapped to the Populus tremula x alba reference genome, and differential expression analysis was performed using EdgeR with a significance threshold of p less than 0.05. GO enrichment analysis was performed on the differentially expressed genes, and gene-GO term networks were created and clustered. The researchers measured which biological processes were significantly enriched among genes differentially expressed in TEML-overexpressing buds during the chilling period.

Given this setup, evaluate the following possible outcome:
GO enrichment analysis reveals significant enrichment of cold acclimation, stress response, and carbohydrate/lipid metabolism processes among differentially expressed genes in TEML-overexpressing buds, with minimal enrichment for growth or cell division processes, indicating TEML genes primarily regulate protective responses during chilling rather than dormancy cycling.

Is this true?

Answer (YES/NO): NO